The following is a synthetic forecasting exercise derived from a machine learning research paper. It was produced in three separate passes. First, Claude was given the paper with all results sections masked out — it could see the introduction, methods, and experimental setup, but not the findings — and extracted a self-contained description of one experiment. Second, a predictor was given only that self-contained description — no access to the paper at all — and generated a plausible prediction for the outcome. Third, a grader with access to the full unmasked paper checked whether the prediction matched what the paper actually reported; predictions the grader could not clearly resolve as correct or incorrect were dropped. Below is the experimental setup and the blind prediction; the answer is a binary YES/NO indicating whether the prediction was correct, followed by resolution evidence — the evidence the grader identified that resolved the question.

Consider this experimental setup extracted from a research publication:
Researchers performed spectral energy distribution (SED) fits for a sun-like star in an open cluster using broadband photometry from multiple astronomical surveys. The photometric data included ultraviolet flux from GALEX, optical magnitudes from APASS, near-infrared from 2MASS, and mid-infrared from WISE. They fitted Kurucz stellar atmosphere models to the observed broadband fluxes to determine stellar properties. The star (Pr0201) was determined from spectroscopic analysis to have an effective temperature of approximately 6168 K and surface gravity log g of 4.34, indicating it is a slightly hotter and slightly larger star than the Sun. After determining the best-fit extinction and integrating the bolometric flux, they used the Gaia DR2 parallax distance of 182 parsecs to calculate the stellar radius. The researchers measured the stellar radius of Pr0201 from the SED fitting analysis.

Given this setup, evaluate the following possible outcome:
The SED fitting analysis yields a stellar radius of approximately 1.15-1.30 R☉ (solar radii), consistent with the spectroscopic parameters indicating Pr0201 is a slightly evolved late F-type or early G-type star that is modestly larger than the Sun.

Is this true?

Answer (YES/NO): YES